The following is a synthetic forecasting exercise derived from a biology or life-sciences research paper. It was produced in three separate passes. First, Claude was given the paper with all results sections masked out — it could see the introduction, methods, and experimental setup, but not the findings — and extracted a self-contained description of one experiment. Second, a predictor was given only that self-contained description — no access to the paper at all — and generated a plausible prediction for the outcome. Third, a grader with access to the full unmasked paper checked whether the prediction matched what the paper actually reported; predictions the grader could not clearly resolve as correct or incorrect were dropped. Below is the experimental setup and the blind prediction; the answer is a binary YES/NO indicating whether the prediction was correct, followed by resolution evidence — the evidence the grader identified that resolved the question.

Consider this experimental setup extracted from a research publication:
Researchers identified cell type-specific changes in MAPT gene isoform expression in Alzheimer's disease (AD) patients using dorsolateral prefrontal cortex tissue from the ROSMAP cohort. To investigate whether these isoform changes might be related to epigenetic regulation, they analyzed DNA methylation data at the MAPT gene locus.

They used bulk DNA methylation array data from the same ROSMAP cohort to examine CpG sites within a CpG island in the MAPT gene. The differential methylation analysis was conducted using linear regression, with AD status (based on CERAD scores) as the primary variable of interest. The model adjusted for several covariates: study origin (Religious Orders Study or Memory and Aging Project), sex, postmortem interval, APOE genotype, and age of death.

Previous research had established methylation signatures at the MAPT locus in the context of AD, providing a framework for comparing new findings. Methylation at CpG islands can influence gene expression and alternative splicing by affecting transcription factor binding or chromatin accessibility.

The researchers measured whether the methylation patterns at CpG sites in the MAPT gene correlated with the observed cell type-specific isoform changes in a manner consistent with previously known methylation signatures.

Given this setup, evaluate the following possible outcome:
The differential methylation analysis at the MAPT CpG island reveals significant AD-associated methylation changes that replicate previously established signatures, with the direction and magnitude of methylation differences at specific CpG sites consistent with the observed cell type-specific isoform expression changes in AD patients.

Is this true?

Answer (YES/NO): YES